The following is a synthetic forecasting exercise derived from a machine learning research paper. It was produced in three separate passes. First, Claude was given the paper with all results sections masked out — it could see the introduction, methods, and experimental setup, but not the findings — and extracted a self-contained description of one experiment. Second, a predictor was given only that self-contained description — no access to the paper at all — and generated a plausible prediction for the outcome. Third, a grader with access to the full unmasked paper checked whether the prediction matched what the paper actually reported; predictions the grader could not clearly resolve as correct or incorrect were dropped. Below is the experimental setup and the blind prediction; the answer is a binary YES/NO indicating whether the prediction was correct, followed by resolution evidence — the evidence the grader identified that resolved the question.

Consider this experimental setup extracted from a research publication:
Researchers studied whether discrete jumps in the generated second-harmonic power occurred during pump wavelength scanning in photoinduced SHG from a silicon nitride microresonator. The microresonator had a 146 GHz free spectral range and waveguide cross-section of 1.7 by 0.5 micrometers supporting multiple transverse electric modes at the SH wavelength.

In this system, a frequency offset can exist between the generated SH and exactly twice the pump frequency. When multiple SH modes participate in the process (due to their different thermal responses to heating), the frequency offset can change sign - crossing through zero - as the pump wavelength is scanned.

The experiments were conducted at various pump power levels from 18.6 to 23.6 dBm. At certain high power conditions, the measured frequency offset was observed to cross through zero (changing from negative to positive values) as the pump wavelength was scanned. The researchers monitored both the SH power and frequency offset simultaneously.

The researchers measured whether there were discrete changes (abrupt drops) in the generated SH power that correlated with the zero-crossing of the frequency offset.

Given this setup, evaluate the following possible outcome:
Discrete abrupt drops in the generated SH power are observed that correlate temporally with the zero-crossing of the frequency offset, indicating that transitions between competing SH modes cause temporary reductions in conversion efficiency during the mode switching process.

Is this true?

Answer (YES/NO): YES